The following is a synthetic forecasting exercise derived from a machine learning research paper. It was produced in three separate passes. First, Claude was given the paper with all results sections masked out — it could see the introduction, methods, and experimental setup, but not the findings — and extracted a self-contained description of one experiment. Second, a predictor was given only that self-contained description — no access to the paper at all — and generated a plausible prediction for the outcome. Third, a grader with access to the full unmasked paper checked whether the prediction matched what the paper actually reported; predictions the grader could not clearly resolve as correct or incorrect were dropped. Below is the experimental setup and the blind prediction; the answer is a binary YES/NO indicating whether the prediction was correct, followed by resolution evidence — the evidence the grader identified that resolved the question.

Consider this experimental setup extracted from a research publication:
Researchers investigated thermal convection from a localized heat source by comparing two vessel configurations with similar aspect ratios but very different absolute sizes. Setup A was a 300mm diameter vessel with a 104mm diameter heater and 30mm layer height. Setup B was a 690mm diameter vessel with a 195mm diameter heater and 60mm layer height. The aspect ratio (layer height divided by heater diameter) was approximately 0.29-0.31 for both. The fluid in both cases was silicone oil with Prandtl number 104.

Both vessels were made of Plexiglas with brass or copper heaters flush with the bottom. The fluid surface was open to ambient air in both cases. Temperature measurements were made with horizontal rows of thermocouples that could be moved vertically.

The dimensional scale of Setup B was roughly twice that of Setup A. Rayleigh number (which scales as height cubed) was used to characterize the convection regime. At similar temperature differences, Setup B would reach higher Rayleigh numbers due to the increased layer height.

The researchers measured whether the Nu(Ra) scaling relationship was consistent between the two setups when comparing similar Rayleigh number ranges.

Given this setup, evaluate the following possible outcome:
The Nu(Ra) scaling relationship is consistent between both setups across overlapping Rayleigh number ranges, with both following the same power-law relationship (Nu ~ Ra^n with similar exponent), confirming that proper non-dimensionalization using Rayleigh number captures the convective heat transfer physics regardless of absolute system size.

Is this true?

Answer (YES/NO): YES